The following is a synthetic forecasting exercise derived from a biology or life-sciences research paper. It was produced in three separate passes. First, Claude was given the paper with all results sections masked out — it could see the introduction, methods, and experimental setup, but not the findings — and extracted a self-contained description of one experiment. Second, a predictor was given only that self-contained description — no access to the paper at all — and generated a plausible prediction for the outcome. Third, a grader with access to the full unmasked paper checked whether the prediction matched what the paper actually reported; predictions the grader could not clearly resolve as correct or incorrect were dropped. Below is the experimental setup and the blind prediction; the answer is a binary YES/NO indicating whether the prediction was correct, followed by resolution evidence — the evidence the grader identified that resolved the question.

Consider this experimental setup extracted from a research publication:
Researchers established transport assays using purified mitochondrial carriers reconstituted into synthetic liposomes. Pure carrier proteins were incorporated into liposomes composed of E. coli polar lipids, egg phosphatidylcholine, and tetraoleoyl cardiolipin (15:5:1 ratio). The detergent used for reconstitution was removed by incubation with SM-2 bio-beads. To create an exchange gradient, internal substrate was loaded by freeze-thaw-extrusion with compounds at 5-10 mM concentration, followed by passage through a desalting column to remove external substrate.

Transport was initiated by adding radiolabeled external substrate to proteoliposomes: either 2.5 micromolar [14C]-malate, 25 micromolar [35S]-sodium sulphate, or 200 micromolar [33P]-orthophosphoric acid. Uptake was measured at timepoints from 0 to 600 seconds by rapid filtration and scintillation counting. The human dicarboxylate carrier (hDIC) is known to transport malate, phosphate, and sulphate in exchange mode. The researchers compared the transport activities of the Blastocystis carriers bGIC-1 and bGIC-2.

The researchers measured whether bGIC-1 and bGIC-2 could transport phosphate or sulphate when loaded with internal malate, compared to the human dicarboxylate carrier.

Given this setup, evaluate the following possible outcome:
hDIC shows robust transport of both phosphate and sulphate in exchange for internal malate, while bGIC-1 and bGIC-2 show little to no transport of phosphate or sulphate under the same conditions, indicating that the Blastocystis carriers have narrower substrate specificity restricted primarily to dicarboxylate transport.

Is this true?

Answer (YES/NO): NO